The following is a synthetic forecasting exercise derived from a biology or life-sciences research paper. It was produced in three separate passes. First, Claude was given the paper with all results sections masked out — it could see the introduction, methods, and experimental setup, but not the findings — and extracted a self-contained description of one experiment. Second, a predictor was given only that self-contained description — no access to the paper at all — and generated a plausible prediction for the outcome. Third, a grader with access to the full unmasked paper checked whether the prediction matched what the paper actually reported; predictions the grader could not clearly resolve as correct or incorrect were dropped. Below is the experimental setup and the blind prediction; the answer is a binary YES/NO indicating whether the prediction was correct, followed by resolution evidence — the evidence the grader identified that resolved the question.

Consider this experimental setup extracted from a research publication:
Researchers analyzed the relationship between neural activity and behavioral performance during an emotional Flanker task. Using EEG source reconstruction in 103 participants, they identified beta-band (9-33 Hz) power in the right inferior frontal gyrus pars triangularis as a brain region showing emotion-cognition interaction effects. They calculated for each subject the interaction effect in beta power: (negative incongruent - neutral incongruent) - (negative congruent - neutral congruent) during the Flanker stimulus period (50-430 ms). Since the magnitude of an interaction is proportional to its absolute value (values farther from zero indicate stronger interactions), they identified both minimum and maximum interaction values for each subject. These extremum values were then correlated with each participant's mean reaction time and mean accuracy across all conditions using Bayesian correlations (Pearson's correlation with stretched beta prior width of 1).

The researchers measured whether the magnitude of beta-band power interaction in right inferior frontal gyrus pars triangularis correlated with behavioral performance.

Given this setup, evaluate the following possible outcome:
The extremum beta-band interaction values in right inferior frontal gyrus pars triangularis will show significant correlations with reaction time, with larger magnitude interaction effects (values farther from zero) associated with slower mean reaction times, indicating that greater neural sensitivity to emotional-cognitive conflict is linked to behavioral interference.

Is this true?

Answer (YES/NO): NO